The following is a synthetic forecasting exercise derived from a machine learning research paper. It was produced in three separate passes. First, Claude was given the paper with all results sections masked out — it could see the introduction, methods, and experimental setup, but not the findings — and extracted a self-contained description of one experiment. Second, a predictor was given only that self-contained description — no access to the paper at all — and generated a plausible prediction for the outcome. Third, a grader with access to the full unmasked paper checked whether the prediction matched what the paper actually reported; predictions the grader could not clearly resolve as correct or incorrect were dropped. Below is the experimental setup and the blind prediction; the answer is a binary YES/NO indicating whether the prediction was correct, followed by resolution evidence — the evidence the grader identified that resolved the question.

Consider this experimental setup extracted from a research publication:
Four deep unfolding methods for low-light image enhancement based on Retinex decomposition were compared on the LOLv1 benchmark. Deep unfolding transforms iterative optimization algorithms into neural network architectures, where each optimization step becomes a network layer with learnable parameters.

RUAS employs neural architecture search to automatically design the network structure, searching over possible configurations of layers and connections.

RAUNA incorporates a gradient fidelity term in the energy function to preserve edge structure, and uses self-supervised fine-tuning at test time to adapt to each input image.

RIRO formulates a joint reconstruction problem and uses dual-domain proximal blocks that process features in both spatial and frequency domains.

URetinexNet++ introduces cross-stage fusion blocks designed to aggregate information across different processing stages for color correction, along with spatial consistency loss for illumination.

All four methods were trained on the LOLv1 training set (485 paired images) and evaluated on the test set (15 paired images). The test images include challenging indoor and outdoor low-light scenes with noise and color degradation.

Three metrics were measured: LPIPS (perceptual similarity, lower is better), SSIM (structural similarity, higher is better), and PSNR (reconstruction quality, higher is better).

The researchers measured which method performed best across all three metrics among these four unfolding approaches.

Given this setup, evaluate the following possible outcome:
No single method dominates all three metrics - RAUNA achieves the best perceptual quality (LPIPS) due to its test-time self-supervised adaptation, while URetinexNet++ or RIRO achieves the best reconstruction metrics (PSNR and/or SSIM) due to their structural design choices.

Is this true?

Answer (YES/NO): NO